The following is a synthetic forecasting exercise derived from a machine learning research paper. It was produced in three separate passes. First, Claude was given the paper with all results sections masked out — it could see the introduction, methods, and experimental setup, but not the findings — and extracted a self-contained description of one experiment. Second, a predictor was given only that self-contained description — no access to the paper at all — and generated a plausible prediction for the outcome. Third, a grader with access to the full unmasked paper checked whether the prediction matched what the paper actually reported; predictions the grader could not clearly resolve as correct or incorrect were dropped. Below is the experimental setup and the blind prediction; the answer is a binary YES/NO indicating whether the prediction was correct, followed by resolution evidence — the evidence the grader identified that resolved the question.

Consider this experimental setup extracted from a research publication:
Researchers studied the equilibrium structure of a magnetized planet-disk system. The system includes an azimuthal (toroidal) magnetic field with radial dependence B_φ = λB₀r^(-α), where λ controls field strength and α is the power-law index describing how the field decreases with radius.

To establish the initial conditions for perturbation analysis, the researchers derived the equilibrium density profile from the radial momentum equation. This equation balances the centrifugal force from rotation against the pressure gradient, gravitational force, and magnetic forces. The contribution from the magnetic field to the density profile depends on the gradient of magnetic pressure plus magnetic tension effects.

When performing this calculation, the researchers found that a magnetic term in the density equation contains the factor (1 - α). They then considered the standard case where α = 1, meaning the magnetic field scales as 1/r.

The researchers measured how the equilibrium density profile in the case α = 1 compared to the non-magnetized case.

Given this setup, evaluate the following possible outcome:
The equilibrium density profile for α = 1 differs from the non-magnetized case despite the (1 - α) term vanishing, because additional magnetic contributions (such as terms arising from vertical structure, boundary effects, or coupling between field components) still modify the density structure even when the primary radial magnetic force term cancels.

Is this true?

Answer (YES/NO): NO